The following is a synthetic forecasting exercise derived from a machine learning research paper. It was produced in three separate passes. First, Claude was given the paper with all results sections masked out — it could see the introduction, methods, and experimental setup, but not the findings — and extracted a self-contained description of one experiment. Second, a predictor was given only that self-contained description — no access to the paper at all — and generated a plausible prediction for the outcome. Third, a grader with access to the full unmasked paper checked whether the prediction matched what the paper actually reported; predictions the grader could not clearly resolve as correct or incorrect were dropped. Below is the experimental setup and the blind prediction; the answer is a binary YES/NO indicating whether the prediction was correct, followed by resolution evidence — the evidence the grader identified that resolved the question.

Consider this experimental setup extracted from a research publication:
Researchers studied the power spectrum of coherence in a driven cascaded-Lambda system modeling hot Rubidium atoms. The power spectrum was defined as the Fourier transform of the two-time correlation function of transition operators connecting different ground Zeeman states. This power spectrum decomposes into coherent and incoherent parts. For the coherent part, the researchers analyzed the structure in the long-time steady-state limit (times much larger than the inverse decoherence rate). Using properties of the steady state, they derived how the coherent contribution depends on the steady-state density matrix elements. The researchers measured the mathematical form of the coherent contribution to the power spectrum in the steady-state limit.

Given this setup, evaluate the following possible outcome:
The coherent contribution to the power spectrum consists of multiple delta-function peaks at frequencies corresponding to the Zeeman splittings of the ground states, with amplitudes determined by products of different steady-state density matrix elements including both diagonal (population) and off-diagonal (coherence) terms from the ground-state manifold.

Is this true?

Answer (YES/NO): NO